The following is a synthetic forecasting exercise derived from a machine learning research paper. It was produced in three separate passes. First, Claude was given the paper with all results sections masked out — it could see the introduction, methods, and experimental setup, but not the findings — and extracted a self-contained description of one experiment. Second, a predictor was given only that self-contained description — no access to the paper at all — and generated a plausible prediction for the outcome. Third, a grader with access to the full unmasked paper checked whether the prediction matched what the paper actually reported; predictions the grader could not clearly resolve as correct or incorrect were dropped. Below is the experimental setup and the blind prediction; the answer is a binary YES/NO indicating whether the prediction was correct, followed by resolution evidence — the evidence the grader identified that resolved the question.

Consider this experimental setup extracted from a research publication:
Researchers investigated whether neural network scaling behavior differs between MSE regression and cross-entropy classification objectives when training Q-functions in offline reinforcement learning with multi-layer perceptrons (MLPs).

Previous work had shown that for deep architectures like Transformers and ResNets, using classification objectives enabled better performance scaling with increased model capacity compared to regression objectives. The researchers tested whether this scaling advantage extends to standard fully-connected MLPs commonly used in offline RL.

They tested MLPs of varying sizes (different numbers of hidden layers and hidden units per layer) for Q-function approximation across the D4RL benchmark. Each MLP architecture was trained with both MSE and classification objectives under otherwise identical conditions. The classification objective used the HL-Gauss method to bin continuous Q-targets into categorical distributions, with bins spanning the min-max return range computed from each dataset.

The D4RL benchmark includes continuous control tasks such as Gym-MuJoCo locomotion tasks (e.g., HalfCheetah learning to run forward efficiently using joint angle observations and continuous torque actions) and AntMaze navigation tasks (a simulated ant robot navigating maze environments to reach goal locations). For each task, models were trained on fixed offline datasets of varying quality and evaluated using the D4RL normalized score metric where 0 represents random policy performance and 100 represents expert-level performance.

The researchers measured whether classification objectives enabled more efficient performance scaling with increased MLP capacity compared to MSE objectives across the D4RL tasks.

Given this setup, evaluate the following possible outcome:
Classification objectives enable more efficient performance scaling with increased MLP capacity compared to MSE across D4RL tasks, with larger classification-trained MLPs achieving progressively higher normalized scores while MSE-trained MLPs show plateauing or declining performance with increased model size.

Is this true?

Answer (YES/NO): NO